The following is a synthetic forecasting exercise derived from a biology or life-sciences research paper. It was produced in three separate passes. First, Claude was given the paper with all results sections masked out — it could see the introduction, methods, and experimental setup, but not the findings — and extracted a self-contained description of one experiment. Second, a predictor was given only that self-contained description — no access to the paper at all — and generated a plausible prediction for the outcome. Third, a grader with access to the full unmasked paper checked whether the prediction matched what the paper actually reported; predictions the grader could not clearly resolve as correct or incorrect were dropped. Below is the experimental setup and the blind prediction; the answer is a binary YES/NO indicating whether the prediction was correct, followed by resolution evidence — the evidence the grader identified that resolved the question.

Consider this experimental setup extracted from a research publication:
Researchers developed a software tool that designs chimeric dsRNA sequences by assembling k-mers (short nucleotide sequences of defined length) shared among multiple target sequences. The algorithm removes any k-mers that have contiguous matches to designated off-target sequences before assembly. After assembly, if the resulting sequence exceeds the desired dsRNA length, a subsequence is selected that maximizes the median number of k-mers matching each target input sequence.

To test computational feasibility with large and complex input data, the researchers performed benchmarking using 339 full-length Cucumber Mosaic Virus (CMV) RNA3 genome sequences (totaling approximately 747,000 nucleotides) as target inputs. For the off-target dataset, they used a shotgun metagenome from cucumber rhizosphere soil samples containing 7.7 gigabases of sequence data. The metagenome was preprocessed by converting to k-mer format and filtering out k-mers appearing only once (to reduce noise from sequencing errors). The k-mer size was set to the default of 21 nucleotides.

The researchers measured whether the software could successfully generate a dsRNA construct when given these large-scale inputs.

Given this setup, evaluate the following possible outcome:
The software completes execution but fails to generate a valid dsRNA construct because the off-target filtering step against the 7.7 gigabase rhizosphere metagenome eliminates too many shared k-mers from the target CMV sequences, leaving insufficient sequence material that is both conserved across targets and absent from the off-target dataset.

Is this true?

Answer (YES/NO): NO